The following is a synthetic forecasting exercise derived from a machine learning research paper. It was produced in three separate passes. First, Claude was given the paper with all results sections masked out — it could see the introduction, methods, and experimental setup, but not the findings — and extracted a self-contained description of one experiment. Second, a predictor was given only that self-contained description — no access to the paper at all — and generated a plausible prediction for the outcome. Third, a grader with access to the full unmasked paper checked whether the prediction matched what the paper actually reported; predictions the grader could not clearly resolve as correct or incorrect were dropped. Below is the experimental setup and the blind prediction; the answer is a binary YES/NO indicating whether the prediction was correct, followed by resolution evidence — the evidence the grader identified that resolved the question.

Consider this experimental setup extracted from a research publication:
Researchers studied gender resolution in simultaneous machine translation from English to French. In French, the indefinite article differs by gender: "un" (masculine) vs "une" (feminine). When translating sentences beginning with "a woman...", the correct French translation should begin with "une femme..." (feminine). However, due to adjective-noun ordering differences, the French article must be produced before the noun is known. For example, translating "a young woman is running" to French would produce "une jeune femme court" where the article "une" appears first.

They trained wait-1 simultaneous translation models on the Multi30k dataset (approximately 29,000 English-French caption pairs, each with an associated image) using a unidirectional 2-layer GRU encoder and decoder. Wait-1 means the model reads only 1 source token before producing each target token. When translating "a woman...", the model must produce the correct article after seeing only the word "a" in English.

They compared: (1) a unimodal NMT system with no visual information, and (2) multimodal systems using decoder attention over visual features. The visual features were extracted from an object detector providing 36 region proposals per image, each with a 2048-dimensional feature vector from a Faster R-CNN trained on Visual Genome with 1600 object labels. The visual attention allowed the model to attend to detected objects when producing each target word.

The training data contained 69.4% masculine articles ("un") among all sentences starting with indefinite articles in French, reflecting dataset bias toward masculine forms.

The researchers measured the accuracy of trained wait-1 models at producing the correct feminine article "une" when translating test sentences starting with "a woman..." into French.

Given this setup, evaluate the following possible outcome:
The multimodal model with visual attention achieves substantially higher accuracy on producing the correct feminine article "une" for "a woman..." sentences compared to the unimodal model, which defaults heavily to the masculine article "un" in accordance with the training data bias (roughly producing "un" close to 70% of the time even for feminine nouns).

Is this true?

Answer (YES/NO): NO